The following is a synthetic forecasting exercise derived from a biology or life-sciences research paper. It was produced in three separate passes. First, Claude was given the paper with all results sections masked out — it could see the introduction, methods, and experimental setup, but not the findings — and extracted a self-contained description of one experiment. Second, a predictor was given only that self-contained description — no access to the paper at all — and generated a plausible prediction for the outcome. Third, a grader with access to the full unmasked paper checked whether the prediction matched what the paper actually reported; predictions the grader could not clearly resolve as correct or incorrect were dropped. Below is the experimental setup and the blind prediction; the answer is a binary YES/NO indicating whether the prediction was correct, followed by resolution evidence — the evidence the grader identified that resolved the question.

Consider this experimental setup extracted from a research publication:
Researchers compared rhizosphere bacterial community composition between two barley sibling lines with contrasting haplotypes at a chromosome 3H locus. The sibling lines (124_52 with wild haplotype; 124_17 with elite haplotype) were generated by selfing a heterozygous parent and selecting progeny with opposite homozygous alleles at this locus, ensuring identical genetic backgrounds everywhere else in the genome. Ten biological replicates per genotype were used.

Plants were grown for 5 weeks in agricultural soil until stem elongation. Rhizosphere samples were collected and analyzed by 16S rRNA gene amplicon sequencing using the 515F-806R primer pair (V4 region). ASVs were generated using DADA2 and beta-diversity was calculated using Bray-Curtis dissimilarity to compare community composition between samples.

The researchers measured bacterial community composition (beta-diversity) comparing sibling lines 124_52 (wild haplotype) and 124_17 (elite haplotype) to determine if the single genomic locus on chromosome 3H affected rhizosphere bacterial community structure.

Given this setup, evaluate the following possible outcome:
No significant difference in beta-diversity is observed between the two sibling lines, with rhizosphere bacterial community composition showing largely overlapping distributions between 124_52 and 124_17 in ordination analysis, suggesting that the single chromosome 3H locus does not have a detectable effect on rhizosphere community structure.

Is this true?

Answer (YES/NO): NO